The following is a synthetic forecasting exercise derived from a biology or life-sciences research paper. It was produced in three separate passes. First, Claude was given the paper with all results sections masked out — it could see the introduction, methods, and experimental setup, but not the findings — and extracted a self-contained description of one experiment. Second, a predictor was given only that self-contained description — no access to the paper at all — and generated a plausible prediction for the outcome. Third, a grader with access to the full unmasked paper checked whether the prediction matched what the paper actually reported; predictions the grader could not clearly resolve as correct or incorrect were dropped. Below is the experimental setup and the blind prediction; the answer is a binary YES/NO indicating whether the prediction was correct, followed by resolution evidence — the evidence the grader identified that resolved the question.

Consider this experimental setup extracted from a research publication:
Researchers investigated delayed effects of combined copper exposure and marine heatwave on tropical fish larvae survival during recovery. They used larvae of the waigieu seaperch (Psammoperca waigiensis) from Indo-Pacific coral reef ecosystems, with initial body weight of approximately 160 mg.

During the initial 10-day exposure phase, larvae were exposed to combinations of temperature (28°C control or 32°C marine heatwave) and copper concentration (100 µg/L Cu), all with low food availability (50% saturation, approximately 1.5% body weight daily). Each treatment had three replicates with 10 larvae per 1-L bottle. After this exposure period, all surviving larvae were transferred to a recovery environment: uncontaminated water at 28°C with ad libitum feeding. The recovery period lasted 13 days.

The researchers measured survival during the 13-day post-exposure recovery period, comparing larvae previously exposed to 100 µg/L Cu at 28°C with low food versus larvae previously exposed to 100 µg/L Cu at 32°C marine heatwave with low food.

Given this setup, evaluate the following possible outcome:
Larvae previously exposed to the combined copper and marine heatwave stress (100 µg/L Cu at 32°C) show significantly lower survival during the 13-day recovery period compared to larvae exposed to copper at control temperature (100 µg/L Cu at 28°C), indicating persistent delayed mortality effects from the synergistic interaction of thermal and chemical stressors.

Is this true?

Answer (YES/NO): NO